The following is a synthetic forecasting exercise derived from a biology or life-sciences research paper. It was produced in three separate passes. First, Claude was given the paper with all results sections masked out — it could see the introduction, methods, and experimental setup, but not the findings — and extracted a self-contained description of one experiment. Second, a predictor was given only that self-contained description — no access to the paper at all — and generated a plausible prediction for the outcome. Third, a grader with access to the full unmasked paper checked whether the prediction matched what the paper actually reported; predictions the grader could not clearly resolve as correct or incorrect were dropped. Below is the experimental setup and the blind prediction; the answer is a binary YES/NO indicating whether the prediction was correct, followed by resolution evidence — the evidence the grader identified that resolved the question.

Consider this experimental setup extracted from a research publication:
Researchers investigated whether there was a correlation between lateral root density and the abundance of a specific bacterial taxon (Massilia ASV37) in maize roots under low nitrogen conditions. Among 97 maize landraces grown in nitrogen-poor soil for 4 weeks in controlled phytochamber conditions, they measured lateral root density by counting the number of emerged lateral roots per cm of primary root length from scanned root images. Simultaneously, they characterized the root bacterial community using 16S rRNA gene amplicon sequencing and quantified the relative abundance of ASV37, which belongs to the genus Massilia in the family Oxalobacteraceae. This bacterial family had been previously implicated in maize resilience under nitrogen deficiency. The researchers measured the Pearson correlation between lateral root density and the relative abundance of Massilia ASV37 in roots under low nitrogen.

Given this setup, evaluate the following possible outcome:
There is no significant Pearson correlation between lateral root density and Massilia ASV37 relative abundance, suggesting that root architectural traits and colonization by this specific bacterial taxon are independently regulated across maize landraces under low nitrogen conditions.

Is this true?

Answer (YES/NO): NO